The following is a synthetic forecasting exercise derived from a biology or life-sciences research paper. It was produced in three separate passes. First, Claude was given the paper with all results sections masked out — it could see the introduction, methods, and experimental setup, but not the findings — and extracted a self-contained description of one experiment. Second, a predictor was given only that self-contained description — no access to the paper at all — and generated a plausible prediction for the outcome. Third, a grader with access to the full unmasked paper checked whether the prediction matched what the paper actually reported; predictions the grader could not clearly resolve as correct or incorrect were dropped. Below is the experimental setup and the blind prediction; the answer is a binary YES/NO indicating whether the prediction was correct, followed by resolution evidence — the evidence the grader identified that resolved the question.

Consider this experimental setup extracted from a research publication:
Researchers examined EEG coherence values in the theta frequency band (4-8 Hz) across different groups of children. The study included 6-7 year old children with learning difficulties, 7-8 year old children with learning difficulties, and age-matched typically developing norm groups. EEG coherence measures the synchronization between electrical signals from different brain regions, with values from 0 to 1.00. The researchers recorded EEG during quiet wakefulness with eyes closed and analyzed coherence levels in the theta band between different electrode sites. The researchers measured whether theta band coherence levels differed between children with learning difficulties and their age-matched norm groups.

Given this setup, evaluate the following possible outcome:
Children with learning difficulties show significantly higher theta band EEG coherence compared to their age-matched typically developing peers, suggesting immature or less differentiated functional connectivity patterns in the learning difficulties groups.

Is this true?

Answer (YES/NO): NO